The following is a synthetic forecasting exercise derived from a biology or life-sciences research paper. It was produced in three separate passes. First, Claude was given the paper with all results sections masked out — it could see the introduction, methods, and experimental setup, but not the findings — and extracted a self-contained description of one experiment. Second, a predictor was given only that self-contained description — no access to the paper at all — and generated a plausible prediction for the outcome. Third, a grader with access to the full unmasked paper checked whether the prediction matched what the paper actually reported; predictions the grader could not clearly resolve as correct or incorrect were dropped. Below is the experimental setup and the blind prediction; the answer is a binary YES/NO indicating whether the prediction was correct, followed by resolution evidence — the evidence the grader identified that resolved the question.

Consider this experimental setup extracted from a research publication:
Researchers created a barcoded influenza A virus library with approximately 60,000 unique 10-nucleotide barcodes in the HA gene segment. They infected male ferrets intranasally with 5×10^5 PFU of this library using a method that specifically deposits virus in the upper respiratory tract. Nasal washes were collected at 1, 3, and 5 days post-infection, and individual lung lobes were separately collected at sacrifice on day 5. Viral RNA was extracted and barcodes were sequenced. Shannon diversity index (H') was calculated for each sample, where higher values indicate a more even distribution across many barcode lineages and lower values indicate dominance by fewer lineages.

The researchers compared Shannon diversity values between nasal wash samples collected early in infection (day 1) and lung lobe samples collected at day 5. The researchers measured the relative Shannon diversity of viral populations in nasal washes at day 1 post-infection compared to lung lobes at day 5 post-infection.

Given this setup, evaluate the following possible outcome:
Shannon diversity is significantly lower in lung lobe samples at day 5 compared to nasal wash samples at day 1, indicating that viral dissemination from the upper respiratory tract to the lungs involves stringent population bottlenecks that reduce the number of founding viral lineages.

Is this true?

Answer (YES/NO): YES